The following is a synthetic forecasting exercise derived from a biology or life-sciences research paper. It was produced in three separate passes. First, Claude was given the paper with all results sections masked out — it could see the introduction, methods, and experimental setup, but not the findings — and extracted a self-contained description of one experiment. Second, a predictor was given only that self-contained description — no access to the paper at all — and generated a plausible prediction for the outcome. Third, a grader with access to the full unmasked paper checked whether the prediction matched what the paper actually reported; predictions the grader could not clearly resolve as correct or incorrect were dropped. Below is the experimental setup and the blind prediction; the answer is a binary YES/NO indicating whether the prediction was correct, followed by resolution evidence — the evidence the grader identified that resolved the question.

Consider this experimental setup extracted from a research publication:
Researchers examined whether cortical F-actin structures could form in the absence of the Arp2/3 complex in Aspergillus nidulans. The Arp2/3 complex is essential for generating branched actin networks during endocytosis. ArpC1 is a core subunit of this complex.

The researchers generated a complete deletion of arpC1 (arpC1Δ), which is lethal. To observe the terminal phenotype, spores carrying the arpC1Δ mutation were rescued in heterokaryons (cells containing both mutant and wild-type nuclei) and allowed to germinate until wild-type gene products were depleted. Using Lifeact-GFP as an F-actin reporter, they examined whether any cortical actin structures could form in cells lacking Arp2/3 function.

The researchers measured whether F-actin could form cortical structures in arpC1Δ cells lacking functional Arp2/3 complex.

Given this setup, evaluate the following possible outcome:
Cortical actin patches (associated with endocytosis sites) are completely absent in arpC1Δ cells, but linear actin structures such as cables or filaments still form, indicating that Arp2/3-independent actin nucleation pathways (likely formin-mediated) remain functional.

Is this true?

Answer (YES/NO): NO